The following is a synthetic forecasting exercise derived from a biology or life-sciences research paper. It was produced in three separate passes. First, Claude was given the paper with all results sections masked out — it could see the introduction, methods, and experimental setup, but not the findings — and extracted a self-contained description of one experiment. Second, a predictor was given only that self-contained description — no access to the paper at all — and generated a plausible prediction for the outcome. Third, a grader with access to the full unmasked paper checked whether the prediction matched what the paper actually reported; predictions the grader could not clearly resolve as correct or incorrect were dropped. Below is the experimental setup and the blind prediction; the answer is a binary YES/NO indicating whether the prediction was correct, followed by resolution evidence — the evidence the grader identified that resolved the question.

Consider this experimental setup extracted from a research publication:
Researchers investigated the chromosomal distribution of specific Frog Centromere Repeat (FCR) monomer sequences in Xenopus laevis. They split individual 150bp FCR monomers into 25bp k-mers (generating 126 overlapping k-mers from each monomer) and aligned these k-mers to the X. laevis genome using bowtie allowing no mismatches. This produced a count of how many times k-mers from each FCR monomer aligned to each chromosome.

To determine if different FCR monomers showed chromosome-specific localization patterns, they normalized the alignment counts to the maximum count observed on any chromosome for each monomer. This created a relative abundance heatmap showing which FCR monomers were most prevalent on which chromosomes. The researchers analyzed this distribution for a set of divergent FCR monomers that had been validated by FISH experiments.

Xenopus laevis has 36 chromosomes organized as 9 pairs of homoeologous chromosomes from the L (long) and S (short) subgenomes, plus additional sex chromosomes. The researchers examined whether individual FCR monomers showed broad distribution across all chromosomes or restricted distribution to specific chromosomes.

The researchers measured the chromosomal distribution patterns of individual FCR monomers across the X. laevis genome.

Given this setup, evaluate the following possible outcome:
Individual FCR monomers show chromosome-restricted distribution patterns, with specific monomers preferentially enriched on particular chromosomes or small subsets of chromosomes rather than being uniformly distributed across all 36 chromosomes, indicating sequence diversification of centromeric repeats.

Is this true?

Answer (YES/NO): YES